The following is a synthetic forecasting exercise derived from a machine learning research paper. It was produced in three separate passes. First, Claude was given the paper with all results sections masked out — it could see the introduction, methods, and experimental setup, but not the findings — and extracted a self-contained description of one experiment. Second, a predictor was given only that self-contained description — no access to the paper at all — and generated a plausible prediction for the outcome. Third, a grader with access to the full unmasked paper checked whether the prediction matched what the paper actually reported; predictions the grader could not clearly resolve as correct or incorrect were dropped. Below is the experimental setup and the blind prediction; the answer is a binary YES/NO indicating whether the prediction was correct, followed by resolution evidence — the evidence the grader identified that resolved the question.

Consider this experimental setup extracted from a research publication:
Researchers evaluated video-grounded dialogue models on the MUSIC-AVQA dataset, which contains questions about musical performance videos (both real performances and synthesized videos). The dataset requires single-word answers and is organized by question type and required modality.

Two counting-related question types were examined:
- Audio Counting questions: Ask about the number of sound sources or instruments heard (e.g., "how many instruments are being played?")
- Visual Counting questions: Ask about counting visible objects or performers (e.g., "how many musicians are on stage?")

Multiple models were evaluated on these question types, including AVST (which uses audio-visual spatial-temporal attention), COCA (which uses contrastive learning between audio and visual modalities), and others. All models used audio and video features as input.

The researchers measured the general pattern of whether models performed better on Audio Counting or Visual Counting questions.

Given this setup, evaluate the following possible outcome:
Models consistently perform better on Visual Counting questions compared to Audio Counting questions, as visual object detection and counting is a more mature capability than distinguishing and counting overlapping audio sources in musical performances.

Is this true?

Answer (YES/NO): NO